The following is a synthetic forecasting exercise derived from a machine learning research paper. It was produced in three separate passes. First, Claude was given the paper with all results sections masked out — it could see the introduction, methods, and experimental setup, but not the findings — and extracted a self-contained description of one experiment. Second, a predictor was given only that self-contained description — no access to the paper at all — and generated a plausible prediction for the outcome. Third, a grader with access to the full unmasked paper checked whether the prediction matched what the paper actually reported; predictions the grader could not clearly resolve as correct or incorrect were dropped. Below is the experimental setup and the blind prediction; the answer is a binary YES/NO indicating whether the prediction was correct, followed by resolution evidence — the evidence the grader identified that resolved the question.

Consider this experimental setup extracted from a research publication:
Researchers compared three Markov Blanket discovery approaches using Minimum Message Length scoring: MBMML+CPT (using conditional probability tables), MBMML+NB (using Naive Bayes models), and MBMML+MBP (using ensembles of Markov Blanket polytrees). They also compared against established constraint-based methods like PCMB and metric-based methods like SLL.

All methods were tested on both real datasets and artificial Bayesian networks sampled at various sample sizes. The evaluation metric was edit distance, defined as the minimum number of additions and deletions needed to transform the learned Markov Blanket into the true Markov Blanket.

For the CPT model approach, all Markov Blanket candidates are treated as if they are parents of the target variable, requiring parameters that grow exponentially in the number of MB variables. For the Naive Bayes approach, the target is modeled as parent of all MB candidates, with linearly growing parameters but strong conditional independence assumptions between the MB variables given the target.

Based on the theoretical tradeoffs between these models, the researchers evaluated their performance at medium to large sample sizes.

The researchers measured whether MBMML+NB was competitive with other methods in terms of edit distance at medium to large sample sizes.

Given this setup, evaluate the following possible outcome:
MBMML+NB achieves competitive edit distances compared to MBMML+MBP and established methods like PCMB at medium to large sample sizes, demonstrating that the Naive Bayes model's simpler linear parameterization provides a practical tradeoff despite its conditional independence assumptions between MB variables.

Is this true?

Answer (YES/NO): NO